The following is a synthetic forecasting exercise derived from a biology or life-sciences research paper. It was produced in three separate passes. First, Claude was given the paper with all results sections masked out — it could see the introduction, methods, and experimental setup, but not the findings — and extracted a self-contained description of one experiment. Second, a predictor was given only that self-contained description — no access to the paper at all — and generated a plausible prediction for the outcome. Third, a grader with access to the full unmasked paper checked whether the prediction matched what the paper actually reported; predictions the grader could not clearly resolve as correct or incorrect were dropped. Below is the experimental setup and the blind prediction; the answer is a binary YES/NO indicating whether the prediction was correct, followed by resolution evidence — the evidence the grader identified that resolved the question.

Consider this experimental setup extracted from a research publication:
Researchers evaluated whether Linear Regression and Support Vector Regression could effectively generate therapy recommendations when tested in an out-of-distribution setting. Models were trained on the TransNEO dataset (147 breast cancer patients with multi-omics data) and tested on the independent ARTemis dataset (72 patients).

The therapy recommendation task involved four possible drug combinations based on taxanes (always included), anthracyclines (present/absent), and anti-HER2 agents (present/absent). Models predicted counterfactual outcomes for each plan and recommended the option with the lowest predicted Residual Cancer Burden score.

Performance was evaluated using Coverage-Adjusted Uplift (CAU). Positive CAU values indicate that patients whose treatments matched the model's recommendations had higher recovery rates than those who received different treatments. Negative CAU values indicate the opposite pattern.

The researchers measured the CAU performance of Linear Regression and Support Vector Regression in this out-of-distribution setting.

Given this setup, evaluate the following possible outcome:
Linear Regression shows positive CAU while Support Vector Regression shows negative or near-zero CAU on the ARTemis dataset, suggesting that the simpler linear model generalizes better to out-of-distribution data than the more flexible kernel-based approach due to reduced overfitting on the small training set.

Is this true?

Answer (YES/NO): NO